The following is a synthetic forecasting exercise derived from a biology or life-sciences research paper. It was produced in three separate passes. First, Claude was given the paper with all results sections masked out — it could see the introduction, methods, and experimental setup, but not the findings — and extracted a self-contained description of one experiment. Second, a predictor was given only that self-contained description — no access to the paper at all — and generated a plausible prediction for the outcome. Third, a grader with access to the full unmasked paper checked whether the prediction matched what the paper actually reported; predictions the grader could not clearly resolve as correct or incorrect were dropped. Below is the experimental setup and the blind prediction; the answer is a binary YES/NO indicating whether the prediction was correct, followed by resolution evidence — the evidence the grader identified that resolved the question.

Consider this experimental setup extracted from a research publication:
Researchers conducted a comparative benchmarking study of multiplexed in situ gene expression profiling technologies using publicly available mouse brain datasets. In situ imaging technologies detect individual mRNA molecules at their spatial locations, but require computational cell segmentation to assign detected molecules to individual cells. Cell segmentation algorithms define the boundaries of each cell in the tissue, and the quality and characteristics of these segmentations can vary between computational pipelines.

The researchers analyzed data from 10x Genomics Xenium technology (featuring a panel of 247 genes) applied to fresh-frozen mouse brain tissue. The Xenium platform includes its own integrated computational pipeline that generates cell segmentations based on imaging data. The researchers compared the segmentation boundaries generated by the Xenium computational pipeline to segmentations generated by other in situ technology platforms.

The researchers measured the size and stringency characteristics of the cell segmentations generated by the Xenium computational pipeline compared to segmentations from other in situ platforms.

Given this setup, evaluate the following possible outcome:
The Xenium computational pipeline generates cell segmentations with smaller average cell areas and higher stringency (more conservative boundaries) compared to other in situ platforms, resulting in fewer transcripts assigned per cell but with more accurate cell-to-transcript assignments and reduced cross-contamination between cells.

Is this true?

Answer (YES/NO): NO